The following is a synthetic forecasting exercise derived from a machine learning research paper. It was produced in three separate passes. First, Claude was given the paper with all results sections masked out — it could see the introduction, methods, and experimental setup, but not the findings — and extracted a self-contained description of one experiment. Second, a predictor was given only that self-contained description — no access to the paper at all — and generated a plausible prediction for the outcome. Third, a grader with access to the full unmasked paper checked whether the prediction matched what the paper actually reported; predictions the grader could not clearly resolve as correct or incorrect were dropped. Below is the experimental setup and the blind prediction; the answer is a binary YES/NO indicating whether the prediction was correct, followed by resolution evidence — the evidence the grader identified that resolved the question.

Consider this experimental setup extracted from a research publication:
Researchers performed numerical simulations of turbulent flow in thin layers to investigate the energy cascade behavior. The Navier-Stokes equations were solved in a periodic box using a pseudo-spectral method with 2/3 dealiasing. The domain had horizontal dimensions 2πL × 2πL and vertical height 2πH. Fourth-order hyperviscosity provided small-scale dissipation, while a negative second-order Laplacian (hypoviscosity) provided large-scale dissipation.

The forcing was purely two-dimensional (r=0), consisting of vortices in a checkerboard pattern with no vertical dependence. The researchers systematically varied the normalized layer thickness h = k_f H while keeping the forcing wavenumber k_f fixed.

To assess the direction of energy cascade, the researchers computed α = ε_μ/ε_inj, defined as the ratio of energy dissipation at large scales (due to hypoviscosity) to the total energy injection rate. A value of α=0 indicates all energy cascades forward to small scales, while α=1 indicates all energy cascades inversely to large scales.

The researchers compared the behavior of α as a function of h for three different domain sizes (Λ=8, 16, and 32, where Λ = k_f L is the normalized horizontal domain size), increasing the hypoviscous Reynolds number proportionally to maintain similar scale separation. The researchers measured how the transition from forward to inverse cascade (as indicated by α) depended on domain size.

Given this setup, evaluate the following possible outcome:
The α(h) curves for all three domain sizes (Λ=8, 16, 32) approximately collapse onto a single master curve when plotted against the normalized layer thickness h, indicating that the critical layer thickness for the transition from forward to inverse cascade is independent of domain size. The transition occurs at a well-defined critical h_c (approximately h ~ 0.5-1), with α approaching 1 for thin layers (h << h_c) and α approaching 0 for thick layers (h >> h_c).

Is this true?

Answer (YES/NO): NO